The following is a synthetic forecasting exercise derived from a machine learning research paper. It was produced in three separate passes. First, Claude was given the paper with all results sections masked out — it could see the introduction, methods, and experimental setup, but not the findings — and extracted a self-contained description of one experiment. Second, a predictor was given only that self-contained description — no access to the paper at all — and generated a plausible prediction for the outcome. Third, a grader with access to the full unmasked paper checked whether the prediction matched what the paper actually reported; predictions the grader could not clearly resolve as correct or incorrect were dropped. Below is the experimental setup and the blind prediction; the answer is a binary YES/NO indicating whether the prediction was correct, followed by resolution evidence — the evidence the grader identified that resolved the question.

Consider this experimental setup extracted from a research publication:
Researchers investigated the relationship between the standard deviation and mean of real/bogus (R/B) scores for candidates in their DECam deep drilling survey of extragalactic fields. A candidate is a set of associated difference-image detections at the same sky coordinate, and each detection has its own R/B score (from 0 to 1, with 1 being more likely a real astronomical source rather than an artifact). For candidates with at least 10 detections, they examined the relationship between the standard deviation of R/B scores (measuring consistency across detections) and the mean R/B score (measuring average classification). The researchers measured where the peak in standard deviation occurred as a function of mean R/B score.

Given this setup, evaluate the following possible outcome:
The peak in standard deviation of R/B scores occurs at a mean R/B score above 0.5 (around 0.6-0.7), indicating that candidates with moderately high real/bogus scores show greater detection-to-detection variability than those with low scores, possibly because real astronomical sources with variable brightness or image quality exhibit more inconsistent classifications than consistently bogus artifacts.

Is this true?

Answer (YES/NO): NO